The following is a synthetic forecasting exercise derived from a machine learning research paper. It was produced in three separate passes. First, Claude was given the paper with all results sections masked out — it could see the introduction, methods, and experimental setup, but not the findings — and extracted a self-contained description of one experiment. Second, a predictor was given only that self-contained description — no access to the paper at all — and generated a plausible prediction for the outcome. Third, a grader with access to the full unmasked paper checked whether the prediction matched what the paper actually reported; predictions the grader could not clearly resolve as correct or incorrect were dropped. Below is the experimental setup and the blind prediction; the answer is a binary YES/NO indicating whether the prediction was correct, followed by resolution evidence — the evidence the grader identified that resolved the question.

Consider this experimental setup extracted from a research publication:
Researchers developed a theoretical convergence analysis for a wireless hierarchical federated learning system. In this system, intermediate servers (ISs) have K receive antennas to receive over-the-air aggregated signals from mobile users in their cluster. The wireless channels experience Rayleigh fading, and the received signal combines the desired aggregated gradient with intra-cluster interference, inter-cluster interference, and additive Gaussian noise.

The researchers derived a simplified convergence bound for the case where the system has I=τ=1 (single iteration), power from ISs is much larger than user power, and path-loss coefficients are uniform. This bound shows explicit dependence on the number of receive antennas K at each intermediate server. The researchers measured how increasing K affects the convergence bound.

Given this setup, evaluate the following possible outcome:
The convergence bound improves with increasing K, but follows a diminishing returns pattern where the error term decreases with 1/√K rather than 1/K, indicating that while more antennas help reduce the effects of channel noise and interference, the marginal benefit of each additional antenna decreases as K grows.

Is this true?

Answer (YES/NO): NO